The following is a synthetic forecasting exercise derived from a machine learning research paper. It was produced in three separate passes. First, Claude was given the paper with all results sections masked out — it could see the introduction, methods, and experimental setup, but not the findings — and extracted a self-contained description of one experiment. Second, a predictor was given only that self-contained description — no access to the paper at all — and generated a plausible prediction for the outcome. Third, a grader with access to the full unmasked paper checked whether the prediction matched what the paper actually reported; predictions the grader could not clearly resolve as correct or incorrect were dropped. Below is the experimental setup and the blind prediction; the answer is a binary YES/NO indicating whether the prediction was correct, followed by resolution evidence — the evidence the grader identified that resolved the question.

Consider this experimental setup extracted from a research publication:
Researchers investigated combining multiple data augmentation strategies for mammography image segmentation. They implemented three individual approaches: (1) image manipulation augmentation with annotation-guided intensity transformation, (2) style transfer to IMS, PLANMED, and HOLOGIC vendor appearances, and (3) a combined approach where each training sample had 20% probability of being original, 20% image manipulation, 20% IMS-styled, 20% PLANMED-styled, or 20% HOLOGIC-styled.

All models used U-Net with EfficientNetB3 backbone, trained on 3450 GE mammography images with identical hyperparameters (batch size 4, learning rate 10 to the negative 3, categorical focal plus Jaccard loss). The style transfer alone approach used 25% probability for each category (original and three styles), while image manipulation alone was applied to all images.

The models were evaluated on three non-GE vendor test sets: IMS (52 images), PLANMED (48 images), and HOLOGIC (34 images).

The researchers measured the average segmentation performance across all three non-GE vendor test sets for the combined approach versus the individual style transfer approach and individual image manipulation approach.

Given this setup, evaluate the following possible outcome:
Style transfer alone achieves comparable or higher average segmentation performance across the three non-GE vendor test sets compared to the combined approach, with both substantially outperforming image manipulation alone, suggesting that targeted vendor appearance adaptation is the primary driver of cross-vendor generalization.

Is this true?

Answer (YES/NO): NO